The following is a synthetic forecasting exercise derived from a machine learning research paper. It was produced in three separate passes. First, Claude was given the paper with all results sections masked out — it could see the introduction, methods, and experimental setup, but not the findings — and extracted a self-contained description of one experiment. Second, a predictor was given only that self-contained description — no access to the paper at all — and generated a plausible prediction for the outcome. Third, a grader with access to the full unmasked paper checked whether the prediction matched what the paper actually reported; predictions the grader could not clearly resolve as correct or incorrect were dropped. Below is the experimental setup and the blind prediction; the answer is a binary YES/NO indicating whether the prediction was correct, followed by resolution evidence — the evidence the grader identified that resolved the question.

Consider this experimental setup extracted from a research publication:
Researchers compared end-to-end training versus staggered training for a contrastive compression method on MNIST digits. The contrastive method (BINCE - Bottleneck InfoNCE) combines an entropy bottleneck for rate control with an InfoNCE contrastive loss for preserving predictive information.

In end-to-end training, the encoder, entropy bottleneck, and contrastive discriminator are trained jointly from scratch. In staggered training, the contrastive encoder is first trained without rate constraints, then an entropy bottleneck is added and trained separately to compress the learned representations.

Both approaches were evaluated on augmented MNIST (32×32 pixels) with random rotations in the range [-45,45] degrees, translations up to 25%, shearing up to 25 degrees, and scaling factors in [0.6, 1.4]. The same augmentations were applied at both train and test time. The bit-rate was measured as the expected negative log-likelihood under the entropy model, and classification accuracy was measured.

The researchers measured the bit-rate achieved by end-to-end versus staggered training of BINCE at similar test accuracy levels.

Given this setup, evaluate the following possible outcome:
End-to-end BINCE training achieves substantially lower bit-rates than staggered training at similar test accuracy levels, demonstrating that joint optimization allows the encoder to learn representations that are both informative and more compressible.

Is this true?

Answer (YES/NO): YES